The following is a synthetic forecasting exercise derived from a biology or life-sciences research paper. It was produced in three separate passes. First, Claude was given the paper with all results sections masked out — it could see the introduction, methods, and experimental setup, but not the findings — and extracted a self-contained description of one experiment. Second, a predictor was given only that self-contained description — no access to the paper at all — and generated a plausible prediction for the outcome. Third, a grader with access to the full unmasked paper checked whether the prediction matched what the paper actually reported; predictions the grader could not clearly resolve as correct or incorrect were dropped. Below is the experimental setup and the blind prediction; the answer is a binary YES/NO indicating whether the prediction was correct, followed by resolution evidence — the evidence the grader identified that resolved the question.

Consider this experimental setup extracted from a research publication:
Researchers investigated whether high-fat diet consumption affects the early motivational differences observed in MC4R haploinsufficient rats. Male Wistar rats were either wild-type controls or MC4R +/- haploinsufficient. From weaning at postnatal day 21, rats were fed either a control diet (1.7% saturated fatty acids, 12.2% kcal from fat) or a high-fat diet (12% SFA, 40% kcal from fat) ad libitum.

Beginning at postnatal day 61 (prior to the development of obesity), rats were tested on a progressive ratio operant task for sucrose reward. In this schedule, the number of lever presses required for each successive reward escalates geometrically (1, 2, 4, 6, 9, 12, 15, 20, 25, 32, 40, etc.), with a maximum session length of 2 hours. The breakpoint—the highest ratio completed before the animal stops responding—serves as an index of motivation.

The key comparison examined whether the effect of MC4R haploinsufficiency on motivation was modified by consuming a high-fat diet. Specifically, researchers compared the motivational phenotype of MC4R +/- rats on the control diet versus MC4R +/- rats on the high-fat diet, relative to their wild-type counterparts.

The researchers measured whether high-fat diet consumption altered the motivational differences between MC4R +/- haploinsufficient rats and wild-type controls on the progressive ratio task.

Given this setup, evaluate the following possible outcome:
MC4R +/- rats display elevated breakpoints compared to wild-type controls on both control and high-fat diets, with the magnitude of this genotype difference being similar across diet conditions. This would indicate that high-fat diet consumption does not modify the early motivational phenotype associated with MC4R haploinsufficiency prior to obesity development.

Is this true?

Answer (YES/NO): NO